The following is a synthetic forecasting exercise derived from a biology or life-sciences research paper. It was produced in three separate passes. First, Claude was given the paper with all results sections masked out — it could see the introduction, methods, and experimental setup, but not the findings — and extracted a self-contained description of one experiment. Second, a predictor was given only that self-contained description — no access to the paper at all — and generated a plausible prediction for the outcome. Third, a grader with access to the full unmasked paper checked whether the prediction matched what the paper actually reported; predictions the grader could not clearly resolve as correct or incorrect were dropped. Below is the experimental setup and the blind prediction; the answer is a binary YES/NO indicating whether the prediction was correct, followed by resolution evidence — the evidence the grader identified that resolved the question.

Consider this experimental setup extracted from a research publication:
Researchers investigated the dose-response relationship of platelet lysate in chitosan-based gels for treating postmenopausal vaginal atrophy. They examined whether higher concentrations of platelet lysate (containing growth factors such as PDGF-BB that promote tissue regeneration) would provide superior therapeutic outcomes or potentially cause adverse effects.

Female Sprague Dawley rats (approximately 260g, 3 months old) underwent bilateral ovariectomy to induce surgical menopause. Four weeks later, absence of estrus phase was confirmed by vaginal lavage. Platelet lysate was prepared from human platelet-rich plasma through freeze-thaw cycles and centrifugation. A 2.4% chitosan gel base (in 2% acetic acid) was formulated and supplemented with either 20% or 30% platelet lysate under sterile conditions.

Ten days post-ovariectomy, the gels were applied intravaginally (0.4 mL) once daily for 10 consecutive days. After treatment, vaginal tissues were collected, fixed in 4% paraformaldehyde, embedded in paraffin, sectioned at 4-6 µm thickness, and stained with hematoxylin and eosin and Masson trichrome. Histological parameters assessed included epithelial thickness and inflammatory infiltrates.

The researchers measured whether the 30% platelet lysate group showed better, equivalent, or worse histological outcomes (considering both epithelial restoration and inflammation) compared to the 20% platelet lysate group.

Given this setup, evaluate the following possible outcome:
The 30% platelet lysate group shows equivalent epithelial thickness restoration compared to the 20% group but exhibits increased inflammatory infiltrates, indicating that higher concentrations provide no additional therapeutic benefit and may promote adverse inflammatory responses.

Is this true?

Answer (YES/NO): NO